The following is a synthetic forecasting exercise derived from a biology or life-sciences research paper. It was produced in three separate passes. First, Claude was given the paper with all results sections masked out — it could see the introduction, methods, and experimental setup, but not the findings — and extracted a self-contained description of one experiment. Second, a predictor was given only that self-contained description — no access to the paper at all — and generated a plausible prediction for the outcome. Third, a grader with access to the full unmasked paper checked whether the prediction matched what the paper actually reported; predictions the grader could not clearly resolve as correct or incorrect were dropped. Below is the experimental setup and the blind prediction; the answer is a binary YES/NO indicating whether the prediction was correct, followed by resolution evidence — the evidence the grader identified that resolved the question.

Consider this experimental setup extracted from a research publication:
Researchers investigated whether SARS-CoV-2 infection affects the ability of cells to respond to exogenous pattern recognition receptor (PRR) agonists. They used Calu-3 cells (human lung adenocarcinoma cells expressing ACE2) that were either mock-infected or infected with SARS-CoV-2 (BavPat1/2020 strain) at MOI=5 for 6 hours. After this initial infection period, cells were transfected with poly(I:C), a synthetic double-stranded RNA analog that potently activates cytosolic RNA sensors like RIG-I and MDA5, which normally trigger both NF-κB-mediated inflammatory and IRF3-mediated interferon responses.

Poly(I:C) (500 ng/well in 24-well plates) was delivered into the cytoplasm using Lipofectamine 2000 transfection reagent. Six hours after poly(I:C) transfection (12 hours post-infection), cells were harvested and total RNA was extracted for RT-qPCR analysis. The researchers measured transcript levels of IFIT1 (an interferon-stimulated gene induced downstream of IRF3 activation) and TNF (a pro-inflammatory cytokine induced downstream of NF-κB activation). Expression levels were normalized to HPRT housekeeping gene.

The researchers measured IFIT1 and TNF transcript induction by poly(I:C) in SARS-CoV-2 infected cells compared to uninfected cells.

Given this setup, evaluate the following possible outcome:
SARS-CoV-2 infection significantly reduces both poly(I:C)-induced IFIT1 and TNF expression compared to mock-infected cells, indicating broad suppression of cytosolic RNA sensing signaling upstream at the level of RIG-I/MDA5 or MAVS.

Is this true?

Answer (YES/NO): NO